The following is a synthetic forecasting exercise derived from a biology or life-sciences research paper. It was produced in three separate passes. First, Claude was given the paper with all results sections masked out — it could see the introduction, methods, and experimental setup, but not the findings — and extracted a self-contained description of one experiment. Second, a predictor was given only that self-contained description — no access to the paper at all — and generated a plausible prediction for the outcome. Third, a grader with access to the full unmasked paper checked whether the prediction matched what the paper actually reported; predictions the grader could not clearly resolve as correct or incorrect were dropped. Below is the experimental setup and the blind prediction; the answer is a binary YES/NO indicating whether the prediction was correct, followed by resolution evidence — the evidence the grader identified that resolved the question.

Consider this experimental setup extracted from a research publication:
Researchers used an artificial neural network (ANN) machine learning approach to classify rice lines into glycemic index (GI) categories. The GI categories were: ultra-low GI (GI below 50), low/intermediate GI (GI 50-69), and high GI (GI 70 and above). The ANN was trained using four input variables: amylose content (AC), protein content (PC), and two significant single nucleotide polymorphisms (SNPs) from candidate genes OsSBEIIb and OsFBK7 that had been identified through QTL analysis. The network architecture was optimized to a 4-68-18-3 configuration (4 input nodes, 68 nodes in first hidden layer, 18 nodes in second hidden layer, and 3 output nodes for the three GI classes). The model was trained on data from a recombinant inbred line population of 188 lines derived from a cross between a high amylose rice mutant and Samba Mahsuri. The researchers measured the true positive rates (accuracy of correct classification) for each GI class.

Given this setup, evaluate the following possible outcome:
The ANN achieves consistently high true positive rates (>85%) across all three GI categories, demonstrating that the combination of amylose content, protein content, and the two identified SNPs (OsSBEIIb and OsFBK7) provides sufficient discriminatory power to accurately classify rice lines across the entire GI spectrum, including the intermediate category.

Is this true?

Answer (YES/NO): NO